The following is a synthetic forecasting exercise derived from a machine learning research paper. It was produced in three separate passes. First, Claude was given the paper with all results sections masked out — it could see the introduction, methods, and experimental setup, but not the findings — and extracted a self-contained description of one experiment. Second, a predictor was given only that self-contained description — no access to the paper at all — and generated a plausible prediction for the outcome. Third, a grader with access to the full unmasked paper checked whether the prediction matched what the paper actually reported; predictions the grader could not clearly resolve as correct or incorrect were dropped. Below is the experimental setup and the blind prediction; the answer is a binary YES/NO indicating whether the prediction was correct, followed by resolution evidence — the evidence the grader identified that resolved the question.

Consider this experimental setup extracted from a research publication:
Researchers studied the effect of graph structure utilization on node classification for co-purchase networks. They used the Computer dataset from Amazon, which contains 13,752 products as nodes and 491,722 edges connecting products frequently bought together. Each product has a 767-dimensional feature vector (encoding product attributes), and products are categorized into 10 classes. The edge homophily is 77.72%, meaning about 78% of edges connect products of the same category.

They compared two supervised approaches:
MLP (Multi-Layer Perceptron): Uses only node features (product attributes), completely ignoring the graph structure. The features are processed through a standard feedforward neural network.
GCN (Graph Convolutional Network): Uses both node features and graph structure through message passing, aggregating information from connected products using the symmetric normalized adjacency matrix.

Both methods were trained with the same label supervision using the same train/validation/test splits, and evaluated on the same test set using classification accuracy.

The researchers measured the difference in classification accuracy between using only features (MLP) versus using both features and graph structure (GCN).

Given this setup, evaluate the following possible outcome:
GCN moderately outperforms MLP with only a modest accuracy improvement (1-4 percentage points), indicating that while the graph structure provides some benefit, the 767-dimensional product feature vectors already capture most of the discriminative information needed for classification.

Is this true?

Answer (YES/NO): NO